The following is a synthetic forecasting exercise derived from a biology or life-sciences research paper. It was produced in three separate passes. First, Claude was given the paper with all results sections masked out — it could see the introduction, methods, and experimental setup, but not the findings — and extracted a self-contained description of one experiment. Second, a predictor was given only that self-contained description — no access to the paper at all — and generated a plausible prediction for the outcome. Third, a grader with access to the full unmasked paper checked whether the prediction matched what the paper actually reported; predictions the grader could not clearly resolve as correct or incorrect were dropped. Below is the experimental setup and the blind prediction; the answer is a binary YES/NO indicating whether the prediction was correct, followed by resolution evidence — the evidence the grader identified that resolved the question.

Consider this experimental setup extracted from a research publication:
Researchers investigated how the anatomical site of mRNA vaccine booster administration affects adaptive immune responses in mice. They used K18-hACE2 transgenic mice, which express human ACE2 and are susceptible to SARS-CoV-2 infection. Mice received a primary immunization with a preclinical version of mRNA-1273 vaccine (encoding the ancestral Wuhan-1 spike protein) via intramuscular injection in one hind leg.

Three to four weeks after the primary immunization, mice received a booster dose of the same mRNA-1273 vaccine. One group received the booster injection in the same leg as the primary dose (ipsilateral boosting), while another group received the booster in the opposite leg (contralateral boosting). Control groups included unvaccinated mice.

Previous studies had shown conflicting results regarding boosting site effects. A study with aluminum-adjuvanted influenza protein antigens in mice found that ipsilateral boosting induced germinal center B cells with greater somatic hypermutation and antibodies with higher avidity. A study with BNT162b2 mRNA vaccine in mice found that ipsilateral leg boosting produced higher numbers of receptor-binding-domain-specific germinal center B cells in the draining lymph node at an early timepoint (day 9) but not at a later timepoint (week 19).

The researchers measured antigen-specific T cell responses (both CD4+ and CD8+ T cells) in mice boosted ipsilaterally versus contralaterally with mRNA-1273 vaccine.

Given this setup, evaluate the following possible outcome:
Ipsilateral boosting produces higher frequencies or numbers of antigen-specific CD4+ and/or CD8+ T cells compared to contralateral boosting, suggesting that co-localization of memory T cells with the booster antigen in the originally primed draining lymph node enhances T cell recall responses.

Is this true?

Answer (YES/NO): NO